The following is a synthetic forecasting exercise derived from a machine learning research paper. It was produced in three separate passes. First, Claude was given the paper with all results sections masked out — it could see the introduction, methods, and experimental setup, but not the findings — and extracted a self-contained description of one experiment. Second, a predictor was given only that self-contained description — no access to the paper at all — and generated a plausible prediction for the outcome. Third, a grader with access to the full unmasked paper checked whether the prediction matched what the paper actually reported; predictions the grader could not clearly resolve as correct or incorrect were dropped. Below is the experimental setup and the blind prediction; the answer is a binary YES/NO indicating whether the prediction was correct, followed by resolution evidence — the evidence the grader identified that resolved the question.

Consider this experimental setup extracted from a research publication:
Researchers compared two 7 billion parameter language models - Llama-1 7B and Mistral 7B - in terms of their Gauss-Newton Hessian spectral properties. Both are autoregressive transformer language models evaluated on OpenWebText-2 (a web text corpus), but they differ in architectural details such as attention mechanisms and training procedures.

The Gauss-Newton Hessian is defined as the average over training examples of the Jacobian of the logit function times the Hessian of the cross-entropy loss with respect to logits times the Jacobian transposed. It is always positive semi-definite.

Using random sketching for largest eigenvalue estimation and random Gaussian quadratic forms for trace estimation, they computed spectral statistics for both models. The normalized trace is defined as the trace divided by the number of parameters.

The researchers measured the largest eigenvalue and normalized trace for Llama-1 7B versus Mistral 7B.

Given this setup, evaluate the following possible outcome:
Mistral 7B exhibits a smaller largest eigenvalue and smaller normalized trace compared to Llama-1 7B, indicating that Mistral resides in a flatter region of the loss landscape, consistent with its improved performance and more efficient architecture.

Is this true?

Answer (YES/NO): NO